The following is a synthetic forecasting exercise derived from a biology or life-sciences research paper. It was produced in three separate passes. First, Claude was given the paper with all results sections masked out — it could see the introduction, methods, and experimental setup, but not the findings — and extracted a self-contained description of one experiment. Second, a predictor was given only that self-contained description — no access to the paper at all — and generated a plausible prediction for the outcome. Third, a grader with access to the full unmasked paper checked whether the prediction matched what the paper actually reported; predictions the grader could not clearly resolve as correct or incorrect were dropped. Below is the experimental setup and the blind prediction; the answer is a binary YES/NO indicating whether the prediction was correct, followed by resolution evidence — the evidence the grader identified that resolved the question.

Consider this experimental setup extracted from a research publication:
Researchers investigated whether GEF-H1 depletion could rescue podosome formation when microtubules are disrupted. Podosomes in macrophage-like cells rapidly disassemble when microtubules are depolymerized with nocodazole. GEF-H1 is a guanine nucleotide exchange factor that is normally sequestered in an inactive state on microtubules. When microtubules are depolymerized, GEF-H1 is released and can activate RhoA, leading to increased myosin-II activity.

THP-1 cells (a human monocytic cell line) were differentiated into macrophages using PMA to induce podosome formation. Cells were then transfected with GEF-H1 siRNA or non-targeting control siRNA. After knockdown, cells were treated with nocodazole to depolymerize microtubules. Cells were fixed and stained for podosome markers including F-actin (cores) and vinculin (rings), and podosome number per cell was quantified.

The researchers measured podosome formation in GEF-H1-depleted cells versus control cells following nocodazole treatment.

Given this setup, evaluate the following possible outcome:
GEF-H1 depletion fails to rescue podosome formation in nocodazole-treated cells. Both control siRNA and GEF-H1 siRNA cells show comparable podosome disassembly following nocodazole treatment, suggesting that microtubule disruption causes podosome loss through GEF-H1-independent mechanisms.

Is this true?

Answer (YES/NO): NO